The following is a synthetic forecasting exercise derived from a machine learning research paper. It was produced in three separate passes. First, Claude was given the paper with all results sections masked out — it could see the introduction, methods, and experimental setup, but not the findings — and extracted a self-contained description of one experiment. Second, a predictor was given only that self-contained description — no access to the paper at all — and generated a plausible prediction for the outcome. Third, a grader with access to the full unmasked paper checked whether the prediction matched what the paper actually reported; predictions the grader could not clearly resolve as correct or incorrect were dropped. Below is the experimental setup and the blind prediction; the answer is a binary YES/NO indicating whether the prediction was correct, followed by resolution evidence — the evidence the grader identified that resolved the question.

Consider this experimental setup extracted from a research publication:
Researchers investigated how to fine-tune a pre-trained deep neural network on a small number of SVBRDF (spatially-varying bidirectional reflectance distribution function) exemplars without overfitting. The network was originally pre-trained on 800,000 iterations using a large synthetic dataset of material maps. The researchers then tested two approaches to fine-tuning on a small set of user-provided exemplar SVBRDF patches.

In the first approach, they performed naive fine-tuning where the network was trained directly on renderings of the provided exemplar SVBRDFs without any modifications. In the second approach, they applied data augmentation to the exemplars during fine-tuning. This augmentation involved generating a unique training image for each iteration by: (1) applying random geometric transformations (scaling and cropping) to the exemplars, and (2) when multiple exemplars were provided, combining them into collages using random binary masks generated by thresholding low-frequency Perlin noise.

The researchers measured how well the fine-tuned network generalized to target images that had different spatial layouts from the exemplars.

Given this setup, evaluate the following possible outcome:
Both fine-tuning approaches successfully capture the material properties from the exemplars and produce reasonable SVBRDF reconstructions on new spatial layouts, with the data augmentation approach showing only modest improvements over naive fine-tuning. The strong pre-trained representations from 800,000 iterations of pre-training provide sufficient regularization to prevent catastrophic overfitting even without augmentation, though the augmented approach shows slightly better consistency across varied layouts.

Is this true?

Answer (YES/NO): NO